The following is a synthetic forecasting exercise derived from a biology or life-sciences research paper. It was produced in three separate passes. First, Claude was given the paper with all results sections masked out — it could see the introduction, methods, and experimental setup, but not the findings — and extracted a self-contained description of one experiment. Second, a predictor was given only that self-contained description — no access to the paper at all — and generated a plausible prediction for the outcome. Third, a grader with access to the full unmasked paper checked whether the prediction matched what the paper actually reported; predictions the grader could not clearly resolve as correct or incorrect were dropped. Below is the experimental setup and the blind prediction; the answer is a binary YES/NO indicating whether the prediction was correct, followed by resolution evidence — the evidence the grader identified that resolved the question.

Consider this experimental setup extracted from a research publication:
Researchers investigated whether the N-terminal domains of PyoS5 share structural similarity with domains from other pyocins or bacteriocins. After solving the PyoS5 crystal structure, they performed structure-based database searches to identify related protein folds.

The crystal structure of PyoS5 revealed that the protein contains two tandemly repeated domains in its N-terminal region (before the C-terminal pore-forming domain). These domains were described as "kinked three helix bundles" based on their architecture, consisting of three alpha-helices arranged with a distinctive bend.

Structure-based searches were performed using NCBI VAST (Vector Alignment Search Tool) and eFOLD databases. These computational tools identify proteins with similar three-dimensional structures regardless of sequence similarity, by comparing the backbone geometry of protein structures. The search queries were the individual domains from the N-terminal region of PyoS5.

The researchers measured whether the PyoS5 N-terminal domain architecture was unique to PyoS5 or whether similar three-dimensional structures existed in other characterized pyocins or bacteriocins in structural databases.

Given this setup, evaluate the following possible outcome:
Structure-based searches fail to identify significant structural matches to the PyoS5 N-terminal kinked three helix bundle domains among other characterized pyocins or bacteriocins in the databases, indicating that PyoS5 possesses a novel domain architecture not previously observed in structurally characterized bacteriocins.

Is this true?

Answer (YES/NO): NO